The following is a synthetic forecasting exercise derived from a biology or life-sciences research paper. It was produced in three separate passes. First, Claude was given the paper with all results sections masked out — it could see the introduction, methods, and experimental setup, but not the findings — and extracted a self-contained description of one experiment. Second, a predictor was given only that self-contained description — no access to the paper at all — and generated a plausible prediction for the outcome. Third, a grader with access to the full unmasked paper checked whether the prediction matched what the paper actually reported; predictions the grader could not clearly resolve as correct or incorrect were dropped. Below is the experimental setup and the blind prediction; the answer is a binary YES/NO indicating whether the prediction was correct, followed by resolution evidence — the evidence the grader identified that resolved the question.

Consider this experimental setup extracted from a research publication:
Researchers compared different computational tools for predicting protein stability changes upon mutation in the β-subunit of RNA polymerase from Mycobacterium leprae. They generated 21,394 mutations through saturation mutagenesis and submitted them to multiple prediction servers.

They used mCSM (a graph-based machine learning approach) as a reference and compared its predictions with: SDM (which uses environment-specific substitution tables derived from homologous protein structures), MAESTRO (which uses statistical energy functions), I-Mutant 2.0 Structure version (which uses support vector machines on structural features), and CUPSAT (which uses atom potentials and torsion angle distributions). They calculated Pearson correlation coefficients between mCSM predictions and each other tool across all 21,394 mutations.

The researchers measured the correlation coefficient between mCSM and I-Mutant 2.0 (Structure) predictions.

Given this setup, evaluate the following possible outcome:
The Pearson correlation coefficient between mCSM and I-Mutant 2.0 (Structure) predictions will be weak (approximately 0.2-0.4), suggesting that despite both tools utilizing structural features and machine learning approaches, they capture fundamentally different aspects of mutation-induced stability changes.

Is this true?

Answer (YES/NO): NO